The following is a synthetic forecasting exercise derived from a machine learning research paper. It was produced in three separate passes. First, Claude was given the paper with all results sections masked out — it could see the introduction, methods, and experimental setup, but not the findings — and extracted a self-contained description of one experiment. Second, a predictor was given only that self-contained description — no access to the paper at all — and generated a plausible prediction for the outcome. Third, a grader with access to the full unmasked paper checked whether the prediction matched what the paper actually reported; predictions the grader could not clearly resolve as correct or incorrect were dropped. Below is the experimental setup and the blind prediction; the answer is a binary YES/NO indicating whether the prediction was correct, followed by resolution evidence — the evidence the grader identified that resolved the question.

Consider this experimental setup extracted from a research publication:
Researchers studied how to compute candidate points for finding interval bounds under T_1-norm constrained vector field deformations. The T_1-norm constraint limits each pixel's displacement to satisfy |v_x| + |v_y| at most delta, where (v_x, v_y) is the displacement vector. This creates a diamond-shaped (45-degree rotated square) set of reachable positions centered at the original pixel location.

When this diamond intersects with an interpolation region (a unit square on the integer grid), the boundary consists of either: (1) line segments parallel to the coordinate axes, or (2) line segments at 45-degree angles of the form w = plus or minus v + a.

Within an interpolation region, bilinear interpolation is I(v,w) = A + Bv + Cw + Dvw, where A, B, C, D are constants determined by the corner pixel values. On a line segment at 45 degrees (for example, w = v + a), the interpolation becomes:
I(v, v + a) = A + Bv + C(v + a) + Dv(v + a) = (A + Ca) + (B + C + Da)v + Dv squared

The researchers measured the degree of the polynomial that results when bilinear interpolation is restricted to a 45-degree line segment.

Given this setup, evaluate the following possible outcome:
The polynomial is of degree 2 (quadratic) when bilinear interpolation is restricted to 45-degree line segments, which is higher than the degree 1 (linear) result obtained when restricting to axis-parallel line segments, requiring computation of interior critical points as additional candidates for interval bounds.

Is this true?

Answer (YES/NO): YES